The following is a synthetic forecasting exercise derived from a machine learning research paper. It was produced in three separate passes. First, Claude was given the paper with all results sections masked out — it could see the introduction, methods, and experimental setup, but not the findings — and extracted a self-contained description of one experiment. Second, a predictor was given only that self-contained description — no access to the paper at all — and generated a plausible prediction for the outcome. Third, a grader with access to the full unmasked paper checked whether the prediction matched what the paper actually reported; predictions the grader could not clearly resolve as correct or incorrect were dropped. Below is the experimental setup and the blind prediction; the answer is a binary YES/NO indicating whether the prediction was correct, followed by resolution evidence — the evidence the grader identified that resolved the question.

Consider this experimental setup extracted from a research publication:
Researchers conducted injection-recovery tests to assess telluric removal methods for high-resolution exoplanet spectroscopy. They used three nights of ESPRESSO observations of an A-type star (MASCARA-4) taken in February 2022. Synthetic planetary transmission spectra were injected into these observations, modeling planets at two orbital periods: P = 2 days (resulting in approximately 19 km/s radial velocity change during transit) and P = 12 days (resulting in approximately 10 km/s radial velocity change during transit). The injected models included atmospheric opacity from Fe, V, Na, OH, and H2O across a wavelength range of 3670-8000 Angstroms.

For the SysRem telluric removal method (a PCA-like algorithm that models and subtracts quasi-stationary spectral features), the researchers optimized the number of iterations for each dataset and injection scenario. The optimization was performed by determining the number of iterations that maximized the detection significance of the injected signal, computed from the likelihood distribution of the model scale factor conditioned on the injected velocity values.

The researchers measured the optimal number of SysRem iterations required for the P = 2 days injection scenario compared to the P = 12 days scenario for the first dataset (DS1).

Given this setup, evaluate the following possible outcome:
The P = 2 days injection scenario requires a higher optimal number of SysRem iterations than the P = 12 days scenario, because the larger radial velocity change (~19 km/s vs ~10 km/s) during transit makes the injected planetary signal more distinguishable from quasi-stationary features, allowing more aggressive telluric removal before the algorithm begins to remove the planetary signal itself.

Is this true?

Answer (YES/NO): YES